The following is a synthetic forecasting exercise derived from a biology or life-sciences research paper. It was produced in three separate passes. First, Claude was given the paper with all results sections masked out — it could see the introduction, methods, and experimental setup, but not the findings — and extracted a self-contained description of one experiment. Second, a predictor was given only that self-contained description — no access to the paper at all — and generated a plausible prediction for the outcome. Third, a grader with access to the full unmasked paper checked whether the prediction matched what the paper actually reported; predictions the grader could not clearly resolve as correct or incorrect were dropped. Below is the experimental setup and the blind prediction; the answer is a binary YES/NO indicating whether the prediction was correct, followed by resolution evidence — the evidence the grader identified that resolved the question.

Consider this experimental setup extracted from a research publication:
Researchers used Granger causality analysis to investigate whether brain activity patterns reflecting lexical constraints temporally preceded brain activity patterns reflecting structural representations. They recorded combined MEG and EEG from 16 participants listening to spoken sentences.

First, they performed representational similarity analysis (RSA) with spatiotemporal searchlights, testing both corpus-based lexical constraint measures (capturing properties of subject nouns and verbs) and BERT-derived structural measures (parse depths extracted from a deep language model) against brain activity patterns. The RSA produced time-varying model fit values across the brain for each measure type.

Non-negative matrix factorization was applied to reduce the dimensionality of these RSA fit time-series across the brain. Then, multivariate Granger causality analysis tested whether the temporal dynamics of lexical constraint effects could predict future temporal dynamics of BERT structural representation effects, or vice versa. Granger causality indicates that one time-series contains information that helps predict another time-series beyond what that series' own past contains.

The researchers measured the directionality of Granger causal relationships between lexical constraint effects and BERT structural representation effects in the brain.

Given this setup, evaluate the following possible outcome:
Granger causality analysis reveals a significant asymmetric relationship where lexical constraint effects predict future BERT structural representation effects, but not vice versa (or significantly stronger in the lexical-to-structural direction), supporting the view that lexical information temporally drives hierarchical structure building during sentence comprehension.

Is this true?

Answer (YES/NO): YES